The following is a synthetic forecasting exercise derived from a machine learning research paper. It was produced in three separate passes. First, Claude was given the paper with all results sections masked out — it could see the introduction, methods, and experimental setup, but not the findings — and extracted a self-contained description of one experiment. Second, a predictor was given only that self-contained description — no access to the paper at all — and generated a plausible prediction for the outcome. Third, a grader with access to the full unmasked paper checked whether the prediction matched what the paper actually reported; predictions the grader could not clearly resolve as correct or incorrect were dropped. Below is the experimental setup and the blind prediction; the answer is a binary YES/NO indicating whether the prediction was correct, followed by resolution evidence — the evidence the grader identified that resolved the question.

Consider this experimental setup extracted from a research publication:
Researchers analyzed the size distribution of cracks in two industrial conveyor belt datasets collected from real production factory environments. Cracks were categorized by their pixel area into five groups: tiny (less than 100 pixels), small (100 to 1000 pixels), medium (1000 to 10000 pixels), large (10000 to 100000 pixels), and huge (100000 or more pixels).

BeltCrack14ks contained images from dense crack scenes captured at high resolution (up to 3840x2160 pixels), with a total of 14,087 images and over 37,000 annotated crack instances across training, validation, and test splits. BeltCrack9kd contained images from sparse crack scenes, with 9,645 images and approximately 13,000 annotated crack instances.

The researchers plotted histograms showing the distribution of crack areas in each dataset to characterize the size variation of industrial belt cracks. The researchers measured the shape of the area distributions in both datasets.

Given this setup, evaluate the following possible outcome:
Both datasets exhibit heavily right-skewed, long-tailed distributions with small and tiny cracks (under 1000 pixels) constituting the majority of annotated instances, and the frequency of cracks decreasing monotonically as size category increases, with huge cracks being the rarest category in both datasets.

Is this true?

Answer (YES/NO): NO